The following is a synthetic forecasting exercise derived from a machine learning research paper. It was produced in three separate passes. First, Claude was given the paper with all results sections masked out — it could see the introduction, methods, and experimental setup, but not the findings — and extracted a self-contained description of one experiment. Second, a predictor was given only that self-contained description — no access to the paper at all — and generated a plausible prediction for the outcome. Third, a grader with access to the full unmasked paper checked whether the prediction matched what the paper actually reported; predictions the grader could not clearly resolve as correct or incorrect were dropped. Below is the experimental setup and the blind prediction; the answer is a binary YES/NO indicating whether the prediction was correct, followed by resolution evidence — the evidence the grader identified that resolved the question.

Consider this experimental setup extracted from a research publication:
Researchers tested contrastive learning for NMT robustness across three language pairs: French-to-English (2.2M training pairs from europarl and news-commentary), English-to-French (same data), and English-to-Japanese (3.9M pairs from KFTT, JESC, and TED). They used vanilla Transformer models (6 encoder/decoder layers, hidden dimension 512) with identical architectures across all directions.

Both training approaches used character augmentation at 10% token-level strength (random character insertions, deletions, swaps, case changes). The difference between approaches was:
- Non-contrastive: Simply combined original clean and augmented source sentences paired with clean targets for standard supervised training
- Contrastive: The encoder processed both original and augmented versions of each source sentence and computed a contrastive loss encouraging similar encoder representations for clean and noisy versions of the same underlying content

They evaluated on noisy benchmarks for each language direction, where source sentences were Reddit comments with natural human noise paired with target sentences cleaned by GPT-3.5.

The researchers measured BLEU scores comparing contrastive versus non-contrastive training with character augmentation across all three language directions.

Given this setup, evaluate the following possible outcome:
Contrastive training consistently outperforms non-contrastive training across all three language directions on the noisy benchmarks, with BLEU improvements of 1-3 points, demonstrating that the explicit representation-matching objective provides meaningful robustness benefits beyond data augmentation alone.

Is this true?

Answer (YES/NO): NO